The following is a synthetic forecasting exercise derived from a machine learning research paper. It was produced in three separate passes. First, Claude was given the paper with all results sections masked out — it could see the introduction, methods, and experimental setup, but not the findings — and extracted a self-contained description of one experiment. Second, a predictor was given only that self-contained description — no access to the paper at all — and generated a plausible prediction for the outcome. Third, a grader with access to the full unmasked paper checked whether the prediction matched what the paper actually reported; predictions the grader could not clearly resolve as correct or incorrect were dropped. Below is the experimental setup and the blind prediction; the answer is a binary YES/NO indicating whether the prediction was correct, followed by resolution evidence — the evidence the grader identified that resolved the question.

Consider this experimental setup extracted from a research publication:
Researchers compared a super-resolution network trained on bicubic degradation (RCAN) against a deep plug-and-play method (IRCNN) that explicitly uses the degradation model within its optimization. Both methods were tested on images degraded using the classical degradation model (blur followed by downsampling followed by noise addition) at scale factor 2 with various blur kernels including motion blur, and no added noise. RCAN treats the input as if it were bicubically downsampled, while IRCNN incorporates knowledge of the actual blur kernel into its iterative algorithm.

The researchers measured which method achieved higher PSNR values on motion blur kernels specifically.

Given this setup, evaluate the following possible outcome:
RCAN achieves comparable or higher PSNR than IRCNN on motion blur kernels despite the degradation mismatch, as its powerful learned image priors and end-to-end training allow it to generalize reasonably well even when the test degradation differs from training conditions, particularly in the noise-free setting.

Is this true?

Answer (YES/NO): NO